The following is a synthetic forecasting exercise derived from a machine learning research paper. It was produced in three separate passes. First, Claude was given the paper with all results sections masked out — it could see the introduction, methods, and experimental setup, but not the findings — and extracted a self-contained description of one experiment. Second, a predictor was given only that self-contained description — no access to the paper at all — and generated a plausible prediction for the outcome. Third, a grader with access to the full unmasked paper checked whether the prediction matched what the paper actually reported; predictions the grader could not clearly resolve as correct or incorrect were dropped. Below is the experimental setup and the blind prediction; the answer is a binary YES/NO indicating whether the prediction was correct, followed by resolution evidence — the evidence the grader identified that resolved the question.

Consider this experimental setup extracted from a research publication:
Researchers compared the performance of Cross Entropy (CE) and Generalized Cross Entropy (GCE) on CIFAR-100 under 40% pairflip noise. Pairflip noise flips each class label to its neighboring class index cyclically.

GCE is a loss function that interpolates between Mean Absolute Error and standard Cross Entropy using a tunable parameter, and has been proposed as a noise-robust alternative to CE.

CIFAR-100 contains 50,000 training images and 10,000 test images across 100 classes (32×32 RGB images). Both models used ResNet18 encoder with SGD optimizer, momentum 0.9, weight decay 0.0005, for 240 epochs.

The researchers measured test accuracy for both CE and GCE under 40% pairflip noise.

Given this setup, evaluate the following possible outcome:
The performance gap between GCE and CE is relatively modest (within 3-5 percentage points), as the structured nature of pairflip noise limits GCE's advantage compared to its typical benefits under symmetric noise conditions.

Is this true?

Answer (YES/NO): NO